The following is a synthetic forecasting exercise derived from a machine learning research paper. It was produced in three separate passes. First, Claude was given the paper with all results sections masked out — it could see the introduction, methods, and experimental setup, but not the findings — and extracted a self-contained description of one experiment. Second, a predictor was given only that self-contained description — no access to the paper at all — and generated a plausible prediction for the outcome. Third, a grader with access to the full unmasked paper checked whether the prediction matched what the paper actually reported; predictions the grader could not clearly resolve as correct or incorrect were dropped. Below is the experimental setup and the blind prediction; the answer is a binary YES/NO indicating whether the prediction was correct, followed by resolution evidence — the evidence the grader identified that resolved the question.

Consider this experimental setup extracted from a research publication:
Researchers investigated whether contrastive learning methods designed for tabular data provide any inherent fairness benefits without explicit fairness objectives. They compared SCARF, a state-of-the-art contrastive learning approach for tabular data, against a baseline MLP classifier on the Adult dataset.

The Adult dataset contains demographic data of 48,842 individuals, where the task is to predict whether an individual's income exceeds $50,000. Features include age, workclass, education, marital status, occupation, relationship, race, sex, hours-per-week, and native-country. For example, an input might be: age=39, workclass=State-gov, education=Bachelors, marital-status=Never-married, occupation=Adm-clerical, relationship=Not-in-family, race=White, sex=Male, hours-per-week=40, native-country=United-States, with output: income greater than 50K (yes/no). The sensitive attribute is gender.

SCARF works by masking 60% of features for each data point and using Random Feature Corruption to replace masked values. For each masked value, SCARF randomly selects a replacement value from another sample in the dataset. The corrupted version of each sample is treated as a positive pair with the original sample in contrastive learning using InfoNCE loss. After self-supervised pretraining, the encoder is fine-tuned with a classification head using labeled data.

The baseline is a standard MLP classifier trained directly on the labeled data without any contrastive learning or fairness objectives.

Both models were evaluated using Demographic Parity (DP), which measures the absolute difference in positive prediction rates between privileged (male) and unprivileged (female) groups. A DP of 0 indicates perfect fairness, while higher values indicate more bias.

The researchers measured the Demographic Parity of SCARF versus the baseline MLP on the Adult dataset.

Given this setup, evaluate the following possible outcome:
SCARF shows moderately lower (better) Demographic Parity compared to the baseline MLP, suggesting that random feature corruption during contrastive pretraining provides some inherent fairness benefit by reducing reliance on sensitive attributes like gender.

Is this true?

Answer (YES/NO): NO